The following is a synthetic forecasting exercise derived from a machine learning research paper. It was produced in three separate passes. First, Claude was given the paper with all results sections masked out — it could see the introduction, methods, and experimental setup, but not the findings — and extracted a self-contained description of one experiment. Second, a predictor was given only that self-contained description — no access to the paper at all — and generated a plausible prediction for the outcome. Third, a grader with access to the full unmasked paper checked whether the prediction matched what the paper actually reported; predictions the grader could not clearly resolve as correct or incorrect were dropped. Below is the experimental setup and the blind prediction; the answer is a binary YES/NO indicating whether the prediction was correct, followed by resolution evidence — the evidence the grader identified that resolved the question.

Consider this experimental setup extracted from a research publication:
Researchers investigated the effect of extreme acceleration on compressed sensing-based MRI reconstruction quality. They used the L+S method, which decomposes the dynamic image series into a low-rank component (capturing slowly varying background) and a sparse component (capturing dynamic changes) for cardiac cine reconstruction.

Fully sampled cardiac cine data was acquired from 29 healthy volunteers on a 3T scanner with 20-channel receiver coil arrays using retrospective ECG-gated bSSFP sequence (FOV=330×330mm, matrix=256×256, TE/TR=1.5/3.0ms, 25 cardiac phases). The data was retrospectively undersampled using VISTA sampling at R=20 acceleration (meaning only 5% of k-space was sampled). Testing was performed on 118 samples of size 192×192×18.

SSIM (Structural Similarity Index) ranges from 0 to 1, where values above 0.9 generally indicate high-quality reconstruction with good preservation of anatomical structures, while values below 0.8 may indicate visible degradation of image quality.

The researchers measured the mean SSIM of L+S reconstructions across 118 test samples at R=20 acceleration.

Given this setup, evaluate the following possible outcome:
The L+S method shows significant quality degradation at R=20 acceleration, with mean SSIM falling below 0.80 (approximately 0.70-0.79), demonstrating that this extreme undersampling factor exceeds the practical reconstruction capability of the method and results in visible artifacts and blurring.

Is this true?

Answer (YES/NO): YES